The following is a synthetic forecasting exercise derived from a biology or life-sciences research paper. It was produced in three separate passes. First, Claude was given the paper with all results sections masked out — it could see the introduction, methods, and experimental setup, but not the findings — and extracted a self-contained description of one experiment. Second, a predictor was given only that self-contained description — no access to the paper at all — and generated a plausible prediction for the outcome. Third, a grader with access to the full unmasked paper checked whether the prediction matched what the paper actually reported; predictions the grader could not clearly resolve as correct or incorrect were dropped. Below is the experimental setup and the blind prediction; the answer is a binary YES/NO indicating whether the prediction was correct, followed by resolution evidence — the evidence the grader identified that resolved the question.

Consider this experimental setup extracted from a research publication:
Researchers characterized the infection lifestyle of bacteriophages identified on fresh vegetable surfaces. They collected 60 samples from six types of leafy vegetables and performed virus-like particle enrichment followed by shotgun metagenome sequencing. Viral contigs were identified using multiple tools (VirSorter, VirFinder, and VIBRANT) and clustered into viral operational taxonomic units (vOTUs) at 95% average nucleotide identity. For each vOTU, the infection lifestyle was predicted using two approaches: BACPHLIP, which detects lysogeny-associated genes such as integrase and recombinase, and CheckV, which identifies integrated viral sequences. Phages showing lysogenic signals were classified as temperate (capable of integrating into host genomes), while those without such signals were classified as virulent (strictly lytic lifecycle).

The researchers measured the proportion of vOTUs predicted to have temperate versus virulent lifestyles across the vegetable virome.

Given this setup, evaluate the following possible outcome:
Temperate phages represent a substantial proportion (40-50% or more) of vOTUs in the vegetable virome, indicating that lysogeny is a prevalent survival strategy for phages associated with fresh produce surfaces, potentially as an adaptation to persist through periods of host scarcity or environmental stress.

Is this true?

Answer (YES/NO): NO